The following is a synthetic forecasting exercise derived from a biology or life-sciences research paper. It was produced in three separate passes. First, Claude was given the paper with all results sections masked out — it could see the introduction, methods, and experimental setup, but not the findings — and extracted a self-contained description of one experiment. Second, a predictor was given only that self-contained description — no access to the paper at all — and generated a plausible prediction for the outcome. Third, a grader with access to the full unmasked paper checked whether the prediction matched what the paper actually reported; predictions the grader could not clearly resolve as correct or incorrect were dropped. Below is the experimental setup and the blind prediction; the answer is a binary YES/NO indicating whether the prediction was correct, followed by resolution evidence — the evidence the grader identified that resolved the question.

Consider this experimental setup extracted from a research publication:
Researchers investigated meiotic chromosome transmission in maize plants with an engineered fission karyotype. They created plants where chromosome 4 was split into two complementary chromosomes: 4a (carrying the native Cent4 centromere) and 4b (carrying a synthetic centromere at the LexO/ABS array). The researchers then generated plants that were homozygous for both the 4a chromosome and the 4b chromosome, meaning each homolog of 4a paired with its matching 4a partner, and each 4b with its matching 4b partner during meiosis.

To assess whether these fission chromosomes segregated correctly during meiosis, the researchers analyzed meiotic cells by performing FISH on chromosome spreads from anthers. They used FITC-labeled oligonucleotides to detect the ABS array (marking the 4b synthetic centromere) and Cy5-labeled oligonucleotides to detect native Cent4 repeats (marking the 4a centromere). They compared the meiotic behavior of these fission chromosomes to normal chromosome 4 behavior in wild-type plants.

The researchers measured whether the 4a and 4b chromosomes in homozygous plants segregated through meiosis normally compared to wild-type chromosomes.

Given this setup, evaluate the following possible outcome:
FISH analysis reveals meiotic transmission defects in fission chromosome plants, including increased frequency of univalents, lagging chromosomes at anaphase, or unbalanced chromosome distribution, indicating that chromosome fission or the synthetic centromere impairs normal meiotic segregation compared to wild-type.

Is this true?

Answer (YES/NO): NO